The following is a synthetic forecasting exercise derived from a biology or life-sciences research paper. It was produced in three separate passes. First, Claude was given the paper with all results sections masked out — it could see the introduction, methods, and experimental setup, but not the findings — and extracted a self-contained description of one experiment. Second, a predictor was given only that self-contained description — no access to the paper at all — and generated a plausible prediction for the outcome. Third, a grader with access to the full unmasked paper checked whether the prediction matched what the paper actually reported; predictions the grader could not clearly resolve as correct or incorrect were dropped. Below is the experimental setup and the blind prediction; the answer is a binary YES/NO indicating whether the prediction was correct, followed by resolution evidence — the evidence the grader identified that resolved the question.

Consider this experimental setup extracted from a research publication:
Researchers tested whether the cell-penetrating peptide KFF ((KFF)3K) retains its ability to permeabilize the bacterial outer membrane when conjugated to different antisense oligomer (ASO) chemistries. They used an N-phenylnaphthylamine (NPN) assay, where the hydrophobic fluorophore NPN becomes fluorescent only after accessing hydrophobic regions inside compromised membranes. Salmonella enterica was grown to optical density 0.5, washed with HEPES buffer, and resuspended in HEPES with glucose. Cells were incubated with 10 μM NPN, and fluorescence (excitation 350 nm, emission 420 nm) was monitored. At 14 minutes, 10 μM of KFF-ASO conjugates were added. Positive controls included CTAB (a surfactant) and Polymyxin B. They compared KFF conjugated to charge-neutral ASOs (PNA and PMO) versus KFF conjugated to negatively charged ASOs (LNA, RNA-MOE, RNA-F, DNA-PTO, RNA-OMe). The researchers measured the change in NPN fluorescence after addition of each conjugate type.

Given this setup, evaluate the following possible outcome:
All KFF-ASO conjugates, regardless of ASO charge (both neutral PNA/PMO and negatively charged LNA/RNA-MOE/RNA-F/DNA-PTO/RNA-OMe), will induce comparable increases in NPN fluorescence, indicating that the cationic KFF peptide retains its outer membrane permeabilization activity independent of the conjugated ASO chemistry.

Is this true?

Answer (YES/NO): NO